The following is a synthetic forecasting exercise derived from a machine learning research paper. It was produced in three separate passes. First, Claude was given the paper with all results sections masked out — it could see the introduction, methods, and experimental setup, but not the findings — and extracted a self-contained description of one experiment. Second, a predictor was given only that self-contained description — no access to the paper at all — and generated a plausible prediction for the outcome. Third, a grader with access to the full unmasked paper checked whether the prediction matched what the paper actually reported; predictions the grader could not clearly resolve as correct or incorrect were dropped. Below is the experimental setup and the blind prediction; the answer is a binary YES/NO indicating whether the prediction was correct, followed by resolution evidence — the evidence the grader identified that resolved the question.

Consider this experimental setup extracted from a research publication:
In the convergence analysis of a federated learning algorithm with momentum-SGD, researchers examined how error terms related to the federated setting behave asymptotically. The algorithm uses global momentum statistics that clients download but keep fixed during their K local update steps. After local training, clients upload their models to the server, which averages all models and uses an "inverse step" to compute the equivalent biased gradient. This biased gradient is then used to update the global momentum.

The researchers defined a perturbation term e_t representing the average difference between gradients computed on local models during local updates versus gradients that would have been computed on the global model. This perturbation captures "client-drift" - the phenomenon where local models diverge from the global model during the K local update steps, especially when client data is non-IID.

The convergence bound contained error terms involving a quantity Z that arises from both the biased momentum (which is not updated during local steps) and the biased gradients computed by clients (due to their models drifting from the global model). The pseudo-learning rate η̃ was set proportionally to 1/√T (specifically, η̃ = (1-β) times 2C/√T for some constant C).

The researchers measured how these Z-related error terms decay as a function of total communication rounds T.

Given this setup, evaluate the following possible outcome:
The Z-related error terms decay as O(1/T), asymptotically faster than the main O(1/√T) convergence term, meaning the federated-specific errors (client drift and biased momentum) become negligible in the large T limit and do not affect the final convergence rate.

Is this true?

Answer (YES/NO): YES